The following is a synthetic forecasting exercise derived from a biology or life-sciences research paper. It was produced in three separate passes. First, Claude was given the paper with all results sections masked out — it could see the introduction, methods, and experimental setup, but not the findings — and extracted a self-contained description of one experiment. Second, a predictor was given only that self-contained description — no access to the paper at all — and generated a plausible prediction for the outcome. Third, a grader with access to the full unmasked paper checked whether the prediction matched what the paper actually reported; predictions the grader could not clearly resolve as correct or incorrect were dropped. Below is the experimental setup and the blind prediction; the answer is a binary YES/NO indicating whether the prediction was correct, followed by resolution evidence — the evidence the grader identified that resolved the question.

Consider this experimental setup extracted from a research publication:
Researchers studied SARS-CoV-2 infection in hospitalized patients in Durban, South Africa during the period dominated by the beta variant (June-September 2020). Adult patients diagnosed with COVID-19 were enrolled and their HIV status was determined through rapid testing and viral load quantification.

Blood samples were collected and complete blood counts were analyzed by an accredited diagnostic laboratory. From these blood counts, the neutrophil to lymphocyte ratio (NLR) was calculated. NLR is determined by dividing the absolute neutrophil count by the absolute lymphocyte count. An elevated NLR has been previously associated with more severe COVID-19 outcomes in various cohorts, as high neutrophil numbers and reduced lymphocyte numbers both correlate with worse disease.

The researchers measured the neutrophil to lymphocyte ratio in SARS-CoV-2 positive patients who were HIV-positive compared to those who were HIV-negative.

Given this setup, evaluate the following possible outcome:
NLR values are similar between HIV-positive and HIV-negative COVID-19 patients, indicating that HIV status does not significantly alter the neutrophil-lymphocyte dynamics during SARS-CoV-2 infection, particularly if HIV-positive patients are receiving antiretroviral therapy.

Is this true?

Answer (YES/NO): NO